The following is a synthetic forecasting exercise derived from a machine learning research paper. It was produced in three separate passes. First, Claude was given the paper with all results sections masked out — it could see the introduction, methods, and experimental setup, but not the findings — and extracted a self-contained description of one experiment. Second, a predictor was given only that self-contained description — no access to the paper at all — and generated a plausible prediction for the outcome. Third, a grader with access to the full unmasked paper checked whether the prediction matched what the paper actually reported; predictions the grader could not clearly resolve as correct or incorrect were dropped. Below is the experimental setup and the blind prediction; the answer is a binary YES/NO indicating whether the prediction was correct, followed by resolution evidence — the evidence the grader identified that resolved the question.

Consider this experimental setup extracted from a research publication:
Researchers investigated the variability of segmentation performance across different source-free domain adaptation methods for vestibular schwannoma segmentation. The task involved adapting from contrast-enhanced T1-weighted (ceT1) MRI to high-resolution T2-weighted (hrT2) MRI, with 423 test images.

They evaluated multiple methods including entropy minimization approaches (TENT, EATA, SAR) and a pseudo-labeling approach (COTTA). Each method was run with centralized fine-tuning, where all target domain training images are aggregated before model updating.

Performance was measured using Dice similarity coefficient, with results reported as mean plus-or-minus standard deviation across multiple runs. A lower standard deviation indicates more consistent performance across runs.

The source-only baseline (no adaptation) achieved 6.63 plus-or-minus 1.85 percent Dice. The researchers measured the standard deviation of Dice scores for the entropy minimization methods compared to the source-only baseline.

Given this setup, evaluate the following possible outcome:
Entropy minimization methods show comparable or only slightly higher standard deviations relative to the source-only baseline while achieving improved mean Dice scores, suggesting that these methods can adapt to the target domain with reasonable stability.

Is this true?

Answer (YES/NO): NO